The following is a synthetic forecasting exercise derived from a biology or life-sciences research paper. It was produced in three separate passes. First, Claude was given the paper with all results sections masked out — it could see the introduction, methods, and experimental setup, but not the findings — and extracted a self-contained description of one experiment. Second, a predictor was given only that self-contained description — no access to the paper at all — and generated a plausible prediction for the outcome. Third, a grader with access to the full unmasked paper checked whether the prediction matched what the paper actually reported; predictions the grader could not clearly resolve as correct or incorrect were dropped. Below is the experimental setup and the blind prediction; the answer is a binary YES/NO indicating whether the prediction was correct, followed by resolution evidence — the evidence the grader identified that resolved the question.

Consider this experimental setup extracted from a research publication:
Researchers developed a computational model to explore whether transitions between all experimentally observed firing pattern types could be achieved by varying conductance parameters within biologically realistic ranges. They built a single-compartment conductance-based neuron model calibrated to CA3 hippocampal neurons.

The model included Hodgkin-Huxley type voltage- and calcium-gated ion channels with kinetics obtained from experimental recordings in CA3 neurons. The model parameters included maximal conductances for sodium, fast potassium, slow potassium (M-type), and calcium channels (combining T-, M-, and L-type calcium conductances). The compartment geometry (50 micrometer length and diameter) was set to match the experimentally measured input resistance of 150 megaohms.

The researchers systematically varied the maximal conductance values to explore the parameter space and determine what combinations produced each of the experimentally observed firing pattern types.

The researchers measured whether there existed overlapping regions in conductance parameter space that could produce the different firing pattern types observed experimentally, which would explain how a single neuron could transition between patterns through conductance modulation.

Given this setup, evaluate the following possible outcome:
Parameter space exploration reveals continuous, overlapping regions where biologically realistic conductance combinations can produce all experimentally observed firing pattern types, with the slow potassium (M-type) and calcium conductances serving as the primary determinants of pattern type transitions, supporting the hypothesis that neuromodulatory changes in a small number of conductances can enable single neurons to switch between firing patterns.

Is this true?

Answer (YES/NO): NO